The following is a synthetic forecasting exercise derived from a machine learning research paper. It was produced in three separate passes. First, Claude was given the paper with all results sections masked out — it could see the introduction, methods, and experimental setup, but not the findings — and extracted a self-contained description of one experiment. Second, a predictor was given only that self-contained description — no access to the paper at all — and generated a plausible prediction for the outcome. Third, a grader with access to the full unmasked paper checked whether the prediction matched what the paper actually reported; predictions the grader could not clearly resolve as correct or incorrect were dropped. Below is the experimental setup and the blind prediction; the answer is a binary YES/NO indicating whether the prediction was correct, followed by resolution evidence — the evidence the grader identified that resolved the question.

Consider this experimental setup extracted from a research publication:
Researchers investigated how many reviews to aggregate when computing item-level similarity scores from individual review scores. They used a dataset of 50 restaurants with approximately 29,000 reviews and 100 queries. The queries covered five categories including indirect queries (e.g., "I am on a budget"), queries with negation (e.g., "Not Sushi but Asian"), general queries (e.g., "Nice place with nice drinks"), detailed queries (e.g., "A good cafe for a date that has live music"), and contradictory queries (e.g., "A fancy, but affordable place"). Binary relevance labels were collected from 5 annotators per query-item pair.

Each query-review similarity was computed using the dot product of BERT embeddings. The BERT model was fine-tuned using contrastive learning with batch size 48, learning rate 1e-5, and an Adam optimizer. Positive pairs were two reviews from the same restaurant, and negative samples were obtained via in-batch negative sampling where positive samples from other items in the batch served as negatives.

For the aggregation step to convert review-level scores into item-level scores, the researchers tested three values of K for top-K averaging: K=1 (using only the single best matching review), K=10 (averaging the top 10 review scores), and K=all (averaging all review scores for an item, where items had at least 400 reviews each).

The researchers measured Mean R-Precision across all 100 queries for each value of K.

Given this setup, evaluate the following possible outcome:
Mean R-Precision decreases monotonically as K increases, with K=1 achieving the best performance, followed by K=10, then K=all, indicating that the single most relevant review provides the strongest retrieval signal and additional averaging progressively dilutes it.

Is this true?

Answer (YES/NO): NO